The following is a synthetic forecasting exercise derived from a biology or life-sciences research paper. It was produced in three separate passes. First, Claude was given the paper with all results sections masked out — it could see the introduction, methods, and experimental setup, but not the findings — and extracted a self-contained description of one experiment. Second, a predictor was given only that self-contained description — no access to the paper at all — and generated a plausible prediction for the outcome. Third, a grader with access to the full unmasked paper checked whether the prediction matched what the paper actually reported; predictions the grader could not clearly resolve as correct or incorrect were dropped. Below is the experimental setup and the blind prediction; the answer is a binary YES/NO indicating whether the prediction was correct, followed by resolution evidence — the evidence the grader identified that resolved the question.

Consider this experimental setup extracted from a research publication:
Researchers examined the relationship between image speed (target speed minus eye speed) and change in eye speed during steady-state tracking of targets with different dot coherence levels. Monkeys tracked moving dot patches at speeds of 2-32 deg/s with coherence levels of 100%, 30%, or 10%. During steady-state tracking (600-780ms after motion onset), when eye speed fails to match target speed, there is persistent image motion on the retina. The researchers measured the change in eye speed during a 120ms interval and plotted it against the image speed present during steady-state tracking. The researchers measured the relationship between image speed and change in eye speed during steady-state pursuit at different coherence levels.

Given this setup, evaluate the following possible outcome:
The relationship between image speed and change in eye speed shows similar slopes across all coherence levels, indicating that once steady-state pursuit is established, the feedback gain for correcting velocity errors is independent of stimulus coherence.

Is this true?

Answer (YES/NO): NO